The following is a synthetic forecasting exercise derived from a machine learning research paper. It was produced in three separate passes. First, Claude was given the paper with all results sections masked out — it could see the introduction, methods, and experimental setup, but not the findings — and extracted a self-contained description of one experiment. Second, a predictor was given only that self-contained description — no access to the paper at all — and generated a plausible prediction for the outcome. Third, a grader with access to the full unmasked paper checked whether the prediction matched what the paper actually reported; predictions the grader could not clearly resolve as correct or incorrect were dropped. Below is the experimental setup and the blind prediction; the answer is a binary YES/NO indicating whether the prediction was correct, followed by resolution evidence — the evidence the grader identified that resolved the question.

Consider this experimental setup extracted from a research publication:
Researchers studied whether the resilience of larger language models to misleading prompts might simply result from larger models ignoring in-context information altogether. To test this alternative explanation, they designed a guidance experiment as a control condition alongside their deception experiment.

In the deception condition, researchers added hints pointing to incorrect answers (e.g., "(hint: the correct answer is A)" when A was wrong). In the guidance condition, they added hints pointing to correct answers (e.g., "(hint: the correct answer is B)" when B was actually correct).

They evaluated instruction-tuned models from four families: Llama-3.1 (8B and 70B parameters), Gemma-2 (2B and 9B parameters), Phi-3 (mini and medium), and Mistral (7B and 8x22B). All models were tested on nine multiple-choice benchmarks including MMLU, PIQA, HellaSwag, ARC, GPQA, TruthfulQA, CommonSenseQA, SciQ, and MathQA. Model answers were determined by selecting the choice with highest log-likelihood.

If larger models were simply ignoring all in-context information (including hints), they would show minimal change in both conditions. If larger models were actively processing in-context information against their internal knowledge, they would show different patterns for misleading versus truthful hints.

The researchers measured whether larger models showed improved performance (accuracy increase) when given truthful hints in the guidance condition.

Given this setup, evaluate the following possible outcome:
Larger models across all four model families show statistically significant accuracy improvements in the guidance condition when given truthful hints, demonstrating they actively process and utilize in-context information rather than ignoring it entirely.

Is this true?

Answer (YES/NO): YES